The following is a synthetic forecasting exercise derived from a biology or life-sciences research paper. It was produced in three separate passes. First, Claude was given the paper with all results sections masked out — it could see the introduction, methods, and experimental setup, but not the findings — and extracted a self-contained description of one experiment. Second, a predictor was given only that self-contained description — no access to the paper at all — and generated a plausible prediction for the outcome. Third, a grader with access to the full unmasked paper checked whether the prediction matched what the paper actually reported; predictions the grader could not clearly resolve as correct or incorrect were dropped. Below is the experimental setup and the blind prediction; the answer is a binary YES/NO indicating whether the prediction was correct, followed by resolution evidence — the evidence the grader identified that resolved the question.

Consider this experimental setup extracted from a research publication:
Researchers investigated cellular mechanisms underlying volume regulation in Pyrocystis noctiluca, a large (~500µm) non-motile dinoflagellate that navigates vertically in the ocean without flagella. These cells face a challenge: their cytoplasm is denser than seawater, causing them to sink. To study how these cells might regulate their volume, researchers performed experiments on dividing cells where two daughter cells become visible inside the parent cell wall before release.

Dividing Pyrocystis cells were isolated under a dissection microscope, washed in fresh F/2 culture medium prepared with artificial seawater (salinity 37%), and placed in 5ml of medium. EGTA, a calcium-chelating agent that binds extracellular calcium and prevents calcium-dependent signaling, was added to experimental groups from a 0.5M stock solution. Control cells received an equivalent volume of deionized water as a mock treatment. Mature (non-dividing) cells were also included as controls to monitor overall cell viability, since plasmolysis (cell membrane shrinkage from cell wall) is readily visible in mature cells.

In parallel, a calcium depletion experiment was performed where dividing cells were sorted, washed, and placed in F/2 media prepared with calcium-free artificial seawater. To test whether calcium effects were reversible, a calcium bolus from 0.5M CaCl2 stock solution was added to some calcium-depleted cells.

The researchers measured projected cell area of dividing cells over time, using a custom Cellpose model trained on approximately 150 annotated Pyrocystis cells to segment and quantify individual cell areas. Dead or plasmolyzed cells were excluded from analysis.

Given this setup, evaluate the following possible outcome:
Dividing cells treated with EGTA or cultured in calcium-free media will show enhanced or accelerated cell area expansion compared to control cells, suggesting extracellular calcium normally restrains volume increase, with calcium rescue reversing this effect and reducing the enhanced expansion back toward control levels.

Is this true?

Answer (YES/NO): NO